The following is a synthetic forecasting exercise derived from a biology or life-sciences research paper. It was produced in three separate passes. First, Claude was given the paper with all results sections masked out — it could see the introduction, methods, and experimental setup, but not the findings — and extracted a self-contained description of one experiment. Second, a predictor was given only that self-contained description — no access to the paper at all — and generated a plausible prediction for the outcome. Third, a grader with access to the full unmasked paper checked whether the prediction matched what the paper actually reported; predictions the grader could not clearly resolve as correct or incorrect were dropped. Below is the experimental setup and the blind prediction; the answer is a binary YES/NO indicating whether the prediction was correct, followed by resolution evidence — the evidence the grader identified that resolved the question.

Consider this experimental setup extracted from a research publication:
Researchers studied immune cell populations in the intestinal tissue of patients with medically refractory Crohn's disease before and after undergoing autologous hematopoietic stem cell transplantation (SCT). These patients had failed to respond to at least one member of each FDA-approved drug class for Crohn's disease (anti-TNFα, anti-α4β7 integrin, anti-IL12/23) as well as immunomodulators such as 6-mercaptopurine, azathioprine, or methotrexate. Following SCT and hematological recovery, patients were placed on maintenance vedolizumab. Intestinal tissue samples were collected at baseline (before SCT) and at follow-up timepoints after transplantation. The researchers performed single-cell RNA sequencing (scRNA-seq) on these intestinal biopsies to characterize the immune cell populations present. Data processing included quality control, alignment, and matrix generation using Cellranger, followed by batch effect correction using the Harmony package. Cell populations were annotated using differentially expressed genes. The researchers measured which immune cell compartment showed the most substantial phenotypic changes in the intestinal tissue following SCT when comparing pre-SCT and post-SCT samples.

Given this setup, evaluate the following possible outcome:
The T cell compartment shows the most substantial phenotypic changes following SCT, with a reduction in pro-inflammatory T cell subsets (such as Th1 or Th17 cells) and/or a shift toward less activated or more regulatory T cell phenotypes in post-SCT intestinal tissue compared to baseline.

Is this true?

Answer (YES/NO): NO